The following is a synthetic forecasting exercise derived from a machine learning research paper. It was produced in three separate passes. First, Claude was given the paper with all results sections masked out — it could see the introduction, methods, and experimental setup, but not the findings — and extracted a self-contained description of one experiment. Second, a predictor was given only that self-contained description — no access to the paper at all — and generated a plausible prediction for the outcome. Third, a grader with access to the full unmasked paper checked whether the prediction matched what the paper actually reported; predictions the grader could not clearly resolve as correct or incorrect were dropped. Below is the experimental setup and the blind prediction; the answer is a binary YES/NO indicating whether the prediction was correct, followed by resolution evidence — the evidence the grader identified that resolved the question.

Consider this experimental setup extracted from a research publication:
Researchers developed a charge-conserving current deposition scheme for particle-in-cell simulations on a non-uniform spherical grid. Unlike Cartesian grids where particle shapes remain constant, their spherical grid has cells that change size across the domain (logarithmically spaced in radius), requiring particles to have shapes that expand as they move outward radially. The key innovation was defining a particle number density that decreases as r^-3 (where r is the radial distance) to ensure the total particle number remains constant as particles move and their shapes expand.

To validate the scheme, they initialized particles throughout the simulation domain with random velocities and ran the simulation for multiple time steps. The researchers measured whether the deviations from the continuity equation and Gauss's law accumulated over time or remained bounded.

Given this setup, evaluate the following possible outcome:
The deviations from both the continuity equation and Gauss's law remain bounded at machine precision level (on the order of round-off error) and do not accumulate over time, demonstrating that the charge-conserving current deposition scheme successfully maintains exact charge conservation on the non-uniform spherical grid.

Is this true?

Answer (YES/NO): YES